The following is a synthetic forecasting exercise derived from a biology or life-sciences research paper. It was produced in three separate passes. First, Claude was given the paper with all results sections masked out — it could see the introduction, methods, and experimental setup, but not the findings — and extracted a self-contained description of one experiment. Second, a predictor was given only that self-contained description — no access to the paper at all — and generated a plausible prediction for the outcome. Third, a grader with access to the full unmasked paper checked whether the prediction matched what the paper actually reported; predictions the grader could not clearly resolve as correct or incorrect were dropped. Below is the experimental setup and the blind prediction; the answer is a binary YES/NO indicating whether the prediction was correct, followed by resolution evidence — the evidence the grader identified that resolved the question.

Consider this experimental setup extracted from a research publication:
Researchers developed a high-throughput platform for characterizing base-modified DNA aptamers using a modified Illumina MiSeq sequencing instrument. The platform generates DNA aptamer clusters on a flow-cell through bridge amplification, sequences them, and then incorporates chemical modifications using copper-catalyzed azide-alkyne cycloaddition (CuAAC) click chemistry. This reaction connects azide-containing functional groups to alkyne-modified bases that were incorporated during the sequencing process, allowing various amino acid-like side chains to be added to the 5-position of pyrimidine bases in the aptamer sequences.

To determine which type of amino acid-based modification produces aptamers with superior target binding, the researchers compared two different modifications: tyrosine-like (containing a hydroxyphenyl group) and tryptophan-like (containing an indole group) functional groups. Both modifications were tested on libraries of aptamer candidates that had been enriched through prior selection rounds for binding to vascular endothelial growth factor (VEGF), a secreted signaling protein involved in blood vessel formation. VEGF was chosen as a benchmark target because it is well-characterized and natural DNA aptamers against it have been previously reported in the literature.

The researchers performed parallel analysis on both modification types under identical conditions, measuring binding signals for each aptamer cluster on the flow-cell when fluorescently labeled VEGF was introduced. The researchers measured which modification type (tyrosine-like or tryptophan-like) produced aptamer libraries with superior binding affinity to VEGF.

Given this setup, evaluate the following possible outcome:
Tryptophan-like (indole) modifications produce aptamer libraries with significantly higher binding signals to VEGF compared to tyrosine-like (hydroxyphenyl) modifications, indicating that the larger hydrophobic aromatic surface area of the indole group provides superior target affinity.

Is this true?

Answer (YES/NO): YES